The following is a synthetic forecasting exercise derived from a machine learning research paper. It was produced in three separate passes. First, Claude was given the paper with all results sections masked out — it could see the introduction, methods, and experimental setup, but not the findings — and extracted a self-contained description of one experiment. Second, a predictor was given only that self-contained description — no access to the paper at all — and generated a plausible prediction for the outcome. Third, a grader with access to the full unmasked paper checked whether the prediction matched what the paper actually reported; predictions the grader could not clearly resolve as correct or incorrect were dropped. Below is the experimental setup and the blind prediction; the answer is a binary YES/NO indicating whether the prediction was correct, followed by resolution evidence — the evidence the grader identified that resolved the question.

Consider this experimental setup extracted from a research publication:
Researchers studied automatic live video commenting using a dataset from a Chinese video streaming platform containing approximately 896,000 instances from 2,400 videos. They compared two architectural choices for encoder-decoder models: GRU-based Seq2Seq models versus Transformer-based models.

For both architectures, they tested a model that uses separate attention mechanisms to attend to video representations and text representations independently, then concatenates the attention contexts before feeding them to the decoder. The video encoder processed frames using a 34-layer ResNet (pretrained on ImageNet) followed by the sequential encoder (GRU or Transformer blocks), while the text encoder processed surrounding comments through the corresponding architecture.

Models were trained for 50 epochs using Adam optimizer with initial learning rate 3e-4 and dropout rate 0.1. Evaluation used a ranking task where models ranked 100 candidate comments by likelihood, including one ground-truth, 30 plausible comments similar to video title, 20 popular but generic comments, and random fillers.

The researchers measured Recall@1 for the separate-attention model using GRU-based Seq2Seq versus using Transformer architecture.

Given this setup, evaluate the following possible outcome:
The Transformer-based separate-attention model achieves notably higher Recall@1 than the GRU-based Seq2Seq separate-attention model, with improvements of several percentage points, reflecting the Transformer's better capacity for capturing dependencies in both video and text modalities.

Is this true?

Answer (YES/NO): NO